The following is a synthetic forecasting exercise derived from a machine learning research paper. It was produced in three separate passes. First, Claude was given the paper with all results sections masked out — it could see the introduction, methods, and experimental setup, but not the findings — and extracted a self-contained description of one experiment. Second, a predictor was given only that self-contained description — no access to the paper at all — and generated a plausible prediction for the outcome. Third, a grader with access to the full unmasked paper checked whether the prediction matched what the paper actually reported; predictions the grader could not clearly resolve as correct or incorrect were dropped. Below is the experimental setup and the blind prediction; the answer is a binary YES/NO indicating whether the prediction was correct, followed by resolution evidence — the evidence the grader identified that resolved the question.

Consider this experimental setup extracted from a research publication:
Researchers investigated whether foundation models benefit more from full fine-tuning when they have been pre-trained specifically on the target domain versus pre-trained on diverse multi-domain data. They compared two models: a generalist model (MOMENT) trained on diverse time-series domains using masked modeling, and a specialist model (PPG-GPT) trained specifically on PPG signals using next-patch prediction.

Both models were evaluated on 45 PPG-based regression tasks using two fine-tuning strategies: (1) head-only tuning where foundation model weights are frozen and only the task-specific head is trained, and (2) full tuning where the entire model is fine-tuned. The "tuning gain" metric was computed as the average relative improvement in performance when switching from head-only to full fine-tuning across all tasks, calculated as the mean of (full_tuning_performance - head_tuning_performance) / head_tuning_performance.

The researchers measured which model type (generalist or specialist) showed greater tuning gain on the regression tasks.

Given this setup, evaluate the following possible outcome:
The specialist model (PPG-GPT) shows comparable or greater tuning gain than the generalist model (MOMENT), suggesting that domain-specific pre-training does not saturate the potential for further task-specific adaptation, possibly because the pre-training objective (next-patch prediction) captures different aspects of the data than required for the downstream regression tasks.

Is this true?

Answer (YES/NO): YES